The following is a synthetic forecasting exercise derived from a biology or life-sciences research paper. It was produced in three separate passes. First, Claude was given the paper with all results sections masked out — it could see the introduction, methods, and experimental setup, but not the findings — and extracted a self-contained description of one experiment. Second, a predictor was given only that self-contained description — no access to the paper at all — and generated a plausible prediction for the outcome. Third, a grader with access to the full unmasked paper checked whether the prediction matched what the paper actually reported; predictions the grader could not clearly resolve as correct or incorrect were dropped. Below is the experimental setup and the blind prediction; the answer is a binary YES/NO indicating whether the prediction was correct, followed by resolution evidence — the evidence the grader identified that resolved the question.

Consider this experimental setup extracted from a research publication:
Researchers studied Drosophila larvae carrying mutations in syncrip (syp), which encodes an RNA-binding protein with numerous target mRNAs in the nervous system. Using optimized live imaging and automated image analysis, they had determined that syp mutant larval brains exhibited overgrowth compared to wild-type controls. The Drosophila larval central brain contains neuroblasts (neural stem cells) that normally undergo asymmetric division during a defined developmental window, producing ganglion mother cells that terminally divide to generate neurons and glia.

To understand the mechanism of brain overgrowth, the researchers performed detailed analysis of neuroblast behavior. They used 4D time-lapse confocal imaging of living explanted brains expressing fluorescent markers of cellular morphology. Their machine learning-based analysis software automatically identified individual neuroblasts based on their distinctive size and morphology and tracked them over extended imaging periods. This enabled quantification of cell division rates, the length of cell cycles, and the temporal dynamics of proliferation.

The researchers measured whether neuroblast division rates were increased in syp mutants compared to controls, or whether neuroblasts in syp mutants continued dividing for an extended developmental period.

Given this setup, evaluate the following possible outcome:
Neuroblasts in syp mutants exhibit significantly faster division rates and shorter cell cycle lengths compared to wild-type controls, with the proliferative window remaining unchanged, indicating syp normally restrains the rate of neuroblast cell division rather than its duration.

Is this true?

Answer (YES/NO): NO